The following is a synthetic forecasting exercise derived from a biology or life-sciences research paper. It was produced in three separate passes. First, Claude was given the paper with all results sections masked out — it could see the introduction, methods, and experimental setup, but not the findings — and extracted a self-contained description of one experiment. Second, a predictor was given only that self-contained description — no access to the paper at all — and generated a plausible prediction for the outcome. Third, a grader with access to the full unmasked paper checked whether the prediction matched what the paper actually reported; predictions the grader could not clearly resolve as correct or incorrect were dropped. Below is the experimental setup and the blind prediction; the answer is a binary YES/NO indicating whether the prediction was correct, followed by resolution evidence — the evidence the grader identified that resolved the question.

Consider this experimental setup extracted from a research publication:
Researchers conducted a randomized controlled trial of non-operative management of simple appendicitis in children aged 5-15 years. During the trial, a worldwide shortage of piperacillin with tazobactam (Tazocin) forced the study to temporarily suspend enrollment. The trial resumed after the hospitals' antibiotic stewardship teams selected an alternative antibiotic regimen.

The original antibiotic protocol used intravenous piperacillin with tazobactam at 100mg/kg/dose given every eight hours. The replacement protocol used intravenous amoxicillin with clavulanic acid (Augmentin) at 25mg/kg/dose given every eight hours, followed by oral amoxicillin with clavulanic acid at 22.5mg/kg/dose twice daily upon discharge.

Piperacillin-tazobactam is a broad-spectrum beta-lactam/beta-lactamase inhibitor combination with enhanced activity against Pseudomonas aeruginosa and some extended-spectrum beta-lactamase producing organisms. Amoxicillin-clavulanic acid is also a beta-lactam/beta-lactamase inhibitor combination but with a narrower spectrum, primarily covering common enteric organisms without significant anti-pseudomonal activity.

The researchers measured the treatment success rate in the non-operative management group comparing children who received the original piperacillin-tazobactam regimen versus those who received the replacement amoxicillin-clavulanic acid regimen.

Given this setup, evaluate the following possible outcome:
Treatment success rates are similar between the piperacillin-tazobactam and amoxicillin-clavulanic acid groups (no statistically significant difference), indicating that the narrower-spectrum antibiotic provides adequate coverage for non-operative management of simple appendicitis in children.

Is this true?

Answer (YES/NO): YES